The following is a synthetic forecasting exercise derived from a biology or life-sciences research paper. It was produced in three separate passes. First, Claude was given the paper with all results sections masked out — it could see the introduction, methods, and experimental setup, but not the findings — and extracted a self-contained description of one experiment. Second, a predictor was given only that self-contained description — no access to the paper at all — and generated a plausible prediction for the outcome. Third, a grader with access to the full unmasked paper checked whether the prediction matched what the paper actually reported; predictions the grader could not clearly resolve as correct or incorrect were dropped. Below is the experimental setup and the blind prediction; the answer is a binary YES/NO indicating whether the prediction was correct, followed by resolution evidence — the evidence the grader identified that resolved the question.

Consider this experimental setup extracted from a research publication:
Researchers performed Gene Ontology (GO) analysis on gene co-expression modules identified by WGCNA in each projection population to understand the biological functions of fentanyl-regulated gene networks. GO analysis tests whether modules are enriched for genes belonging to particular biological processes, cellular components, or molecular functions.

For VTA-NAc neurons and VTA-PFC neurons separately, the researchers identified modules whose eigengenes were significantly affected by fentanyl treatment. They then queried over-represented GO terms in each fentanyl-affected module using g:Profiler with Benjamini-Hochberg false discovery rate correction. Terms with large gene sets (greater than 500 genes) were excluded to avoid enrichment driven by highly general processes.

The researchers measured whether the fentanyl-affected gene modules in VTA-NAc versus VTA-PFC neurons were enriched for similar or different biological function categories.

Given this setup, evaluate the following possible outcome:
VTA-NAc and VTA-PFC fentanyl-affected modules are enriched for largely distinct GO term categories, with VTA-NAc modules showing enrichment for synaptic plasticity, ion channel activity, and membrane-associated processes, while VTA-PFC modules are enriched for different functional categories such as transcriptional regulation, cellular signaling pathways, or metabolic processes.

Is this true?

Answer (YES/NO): NO